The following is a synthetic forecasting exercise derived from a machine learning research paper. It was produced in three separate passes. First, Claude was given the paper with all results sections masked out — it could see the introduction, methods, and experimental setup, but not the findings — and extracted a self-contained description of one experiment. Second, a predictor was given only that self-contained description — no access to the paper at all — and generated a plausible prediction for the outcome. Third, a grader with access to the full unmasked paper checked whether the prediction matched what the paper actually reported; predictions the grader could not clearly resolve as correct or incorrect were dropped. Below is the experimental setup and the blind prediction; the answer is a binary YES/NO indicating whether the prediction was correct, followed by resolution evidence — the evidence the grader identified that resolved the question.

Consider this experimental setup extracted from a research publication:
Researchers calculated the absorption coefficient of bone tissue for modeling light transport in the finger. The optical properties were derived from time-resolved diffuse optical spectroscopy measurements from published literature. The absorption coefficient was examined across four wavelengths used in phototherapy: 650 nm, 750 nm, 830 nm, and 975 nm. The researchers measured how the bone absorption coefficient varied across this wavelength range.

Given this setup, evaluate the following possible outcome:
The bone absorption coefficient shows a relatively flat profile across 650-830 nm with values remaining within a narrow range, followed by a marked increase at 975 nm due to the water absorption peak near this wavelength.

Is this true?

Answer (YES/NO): NO